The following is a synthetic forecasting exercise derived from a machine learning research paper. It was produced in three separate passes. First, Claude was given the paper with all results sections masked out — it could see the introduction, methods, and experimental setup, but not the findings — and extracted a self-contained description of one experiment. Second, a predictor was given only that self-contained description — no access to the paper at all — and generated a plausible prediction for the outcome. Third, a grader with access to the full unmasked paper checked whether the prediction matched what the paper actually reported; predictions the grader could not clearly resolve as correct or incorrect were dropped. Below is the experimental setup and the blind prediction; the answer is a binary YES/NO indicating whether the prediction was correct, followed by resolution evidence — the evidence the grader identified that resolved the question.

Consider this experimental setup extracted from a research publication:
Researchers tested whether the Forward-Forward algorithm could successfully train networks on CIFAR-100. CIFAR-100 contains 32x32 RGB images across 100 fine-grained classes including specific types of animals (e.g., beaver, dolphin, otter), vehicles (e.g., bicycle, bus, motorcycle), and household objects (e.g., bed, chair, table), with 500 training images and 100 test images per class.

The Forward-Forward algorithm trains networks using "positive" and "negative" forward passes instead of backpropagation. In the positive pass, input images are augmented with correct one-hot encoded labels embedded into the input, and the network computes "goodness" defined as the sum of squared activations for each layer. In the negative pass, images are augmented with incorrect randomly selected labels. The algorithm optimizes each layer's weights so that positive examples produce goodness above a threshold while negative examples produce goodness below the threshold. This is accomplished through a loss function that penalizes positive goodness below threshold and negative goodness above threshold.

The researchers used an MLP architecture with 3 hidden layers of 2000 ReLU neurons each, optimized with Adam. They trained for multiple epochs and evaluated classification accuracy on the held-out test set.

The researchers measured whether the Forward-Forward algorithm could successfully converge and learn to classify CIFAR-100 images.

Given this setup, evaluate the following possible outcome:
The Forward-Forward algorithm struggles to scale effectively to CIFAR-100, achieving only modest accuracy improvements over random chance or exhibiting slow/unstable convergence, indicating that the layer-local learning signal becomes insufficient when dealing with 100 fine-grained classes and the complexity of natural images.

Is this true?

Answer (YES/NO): NO